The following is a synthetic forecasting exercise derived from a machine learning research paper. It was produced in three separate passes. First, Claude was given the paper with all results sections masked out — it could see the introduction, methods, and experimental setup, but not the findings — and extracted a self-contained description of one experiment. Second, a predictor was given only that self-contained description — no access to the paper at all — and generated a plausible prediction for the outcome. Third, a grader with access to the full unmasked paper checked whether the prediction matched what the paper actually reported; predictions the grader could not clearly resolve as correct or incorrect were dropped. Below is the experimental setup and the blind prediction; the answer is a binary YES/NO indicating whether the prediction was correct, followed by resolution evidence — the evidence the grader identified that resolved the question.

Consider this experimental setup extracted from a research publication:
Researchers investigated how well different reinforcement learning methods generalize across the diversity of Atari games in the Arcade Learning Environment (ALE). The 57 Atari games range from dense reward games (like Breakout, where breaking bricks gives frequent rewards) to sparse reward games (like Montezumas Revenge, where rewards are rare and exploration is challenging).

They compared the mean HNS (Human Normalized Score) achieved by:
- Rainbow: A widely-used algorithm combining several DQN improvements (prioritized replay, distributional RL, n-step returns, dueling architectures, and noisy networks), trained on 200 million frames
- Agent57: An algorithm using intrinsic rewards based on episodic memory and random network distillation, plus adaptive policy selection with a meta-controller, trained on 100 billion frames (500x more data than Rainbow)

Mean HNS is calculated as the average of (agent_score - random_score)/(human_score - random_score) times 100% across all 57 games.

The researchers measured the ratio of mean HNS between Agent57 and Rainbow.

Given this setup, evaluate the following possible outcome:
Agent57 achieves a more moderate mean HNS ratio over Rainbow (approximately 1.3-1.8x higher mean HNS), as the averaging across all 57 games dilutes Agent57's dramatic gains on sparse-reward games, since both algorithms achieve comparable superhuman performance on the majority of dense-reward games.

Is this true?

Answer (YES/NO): NO